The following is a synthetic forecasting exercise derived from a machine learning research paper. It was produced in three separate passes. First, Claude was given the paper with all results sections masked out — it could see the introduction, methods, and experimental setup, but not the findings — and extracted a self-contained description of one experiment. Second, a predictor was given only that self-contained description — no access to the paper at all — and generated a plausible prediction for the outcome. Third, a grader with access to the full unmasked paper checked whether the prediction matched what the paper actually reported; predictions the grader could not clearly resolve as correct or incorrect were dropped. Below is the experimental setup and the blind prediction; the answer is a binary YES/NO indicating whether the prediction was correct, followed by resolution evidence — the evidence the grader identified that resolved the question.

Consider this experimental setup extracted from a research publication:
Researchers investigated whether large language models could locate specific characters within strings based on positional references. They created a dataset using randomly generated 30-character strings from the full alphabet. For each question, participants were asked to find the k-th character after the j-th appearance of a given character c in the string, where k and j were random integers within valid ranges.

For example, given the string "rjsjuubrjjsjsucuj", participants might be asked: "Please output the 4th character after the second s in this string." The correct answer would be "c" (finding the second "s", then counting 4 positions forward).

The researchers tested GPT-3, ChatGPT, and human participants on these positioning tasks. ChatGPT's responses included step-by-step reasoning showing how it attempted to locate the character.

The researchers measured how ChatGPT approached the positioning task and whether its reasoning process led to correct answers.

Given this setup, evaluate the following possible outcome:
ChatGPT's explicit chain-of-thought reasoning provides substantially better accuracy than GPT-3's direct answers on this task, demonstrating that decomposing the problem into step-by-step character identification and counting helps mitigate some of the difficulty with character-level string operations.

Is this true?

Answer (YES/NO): NO